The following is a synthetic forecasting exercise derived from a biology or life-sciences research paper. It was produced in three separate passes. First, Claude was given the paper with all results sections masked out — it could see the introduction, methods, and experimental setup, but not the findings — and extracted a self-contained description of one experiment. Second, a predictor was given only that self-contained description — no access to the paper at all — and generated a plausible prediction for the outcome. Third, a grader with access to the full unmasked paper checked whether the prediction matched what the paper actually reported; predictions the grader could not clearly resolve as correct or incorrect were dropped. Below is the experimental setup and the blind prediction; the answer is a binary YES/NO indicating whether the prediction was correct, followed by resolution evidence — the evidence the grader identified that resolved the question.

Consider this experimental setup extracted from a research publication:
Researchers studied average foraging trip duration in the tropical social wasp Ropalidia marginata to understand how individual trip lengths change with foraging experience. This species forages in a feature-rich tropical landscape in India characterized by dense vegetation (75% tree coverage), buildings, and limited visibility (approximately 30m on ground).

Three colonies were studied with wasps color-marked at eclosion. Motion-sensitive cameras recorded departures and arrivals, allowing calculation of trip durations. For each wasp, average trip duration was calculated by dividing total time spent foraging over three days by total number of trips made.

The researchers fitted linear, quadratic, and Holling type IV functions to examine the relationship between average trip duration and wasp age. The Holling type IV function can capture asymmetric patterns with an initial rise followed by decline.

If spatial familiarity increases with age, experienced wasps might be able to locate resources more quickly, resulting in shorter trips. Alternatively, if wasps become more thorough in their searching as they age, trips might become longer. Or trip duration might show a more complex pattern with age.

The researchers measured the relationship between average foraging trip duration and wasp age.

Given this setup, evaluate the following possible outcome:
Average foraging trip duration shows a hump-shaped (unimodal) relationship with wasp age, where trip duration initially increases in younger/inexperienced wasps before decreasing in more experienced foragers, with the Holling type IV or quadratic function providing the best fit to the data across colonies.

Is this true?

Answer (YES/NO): YES